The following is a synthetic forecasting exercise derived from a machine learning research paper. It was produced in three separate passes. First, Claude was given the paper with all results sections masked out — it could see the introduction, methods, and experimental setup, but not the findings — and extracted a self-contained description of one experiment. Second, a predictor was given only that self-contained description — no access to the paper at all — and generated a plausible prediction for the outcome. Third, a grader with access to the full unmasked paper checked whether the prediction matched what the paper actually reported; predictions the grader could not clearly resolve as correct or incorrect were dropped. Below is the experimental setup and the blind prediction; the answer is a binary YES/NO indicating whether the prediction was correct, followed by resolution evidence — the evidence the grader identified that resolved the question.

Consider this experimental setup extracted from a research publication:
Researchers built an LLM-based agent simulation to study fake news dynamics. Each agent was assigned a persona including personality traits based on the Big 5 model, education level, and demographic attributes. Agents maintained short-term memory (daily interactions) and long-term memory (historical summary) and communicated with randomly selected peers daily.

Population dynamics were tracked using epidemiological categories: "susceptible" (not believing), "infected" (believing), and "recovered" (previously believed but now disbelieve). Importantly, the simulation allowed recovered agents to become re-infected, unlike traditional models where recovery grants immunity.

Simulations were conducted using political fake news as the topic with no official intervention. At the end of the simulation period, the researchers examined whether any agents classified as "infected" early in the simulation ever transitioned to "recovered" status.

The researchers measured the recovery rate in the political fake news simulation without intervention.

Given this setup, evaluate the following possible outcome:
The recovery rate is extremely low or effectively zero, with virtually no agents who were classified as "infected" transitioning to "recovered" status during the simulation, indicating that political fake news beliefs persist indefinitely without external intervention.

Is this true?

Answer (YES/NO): YES